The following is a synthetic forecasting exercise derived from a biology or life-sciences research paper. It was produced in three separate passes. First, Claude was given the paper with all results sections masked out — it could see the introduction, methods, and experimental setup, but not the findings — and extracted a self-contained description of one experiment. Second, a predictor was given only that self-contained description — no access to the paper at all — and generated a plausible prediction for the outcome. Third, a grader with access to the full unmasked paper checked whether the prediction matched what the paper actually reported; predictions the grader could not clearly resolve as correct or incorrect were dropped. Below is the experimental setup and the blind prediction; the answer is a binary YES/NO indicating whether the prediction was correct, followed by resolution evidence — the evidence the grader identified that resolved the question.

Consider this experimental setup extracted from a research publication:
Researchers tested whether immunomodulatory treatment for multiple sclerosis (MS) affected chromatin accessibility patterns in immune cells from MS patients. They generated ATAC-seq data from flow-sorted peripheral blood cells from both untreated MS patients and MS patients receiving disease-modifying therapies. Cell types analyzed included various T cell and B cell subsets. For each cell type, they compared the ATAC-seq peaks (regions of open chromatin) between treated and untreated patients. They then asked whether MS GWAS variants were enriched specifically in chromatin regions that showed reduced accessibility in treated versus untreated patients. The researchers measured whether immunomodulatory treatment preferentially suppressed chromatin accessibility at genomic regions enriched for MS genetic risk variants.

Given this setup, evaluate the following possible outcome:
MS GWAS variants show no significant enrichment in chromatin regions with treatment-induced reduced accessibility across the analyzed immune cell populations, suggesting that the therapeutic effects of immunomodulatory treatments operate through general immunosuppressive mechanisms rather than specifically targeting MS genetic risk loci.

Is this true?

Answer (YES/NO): NO